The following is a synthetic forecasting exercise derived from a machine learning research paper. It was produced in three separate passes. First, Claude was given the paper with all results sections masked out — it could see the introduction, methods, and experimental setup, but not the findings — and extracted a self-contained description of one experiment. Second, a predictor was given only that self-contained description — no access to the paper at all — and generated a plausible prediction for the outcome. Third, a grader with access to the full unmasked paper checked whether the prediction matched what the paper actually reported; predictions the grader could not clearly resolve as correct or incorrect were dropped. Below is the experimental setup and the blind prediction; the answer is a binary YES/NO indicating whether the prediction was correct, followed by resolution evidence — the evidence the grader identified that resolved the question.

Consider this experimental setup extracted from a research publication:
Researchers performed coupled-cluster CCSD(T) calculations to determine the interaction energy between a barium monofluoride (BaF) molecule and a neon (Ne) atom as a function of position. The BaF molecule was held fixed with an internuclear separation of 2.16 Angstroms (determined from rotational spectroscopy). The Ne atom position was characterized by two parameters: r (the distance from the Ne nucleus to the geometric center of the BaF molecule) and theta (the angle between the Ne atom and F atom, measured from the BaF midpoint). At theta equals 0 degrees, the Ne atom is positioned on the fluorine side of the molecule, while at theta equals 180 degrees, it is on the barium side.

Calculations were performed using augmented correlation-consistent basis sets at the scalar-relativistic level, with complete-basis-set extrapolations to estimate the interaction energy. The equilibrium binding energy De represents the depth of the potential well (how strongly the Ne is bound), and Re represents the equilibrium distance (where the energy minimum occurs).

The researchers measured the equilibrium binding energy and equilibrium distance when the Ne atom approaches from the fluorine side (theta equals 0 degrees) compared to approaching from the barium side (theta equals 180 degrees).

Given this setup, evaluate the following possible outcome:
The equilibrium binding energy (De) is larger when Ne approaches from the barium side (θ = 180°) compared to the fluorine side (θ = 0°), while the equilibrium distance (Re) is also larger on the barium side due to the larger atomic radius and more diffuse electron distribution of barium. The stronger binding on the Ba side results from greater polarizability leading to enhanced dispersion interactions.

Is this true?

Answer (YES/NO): NO